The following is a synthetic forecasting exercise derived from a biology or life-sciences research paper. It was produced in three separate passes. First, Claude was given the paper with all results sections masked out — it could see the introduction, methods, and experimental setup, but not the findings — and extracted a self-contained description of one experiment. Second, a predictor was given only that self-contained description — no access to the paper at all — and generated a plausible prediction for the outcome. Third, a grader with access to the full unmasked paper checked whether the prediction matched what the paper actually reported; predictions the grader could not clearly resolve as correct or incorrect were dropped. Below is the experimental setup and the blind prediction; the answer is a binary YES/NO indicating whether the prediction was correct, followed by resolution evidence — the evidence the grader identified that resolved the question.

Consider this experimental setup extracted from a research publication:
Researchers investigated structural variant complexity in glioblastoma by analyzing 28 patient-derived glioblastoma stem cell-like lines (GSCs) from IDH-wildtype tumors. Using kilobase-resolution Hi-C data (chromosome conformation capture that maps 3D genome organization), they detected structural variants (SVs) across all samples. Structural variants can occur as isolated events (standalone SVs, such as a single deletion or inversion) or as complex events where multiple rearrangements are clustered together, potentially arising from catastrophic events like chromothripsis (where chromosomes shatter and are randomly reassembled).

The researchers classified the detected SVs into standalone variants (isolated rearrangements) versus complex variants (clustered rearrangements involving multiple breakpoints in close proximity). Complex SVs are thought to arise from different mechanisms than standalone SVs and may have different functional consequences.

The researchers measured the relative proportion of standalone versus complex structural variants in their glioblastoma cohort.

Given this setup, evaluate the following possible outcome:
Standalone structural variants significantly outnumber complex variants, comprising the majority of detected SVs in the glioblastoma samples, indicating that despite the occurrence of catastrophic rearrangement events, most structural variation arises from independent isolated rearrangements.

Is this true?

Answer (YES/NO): YES